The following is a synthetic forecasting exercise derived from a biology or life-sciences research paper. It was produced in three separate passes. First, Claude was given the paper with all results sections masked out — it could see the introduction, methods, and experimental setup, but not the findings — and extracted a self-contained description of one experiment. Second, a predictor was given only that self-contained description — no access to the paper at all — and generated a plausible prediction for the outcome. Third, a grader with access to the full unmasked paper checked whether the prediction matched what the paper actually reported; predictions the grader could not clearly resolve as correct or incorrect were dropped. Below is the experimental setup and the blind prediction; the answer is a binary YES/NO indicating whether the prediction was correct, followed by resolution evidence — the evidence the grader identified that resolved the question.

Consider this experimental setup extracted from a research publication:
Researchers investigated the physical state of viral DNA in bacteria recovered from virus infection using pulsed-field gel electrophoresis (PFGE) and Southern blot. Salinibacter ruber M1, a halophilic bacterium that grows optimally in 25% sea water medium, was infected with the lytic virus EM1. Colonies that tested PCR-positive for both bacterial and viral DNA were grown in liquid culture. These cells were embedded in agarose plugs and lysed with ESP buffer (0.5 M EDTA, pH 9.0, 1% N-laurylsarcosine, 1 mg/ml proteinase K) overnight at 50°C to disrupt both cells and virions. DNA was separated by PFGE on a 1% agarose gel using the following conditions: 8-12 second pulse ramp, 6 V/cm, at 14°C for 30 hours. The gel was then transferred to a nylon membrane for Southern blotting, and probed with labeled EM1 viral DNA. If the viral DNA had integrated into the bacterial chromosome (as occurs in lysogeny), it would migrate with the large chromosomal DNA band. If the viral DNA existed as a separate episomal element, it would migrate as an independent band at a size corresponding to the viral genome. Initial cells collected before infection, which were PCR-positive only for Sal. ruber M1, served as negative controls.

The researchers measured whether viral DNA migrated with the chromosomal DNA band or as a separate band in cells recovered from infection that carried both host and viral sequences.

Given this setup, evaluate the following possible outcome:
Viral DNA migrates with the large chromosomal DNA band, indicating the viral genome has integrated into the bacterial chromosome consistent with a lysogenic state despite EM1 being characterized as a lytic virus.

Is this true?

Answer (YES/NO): NO